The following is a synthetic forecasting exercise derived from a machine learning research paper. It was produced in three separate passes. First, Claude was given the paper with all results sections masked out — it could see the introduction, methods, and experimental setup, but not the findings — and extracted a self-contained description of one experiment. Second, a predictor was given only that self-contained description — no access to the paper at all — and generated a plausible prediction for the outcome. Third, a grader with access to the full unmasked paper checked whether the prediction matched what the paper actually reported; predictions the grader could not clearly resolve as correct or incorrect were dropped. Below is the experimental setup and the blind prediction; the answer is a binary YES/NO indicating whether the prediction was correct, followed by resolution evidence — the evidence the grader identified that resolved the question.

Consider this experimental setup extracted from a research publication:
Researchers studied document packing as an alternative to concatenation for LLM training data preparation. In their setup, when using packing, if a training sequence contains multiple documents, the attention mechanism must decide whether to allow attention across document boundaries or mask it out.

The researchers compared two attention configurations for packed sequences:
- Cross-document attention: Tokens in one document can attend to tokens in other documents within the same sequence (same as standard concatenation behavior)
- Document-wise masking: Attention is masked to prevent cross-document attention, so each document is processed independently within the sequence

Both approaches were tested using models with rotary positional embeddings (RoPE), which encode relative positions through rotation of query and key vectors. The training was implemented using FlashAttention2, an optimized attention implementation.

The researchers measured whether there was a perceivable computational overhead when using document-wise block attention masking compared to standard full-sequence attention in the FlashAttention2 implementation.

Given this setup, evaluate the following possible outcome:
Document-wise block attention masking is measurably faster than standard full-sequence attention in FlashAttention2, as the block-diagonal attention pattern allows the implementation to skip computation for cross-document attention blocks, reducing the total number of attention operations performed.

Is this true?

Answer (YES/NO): NO